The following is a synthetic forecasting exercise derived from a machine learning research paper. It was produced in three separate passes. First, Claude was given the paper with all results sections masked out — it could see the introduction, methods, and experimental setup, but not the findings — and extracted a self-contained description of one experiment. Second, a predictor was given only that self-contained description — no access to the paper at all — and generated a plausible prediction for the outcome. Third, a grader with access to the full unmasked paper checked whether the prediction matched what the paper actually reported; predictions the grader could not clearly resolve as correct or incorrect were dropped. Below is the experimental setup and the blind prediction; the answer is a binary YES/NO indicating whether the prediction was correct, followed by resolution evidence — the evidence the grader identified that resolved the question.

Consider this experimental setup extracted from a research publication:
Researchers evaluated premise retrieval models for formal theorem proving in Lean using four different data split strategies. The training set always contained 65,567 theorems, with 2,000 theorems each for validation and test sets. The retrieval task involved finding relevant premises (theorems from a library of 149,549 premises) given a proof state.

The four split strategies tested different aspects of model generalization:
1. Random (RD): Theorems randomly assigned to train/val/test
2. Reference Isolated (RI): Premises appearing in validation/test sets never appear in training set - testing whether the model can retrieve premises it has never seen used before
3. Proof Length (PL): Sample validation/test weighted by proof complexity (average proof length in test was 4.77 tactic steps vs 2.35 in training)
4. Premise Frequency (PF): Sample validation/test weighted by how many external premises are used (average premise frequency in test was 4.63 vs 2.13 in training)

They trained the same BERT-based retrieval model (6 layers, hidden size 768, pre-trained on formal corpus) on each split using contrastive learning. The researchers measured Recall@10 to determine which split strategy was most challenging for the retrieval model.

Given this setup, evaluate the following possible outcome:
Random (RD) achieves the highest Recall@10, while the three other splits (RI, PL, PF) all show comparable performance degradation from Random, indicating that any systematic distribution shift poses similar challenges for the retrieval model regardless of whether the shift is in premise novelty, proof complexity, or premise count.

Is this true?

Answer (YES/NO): NO